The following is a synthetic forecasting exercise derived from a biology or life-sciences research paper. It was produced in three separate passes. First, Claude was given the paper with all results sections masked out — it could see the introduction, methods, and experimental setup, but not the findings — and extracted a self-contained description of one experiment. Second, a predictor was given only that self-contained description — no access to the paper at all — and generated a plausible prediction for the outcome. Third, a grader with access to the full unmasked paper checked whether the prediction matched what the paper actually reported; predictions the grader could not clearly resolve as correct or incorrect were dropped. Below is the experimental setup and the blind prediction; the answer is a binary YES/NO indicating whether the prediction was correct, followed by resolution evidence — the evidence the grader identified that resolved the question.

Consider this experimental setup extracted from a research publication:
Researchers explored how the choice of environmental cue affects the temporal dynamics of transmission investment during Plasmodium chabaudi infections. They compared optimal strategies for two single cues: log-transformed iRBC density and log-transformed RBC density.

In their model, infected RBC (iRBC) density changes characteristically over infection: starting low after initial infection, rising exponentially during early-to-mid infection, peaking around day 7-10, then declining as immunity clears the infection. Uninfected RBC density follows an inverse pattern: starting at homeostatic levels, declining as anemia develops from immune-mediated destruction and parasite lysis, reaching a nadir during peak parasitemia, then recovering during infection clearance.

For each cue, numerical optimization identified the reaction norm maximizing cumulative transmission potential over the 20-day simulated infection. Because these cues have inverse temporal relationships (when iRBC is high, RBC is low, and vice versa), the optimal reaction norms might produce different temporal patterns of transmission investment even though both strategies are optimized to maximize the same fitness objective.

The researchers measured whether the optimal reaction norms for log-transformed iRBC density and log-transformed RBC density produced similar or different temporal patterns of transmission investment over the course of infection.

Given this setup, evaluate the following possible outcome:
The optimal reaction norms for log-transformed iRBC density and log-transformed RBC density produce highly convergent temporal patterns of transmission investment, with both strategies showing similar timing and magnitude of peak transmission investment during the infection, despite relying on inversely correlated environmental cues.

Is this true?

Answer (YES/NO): NO